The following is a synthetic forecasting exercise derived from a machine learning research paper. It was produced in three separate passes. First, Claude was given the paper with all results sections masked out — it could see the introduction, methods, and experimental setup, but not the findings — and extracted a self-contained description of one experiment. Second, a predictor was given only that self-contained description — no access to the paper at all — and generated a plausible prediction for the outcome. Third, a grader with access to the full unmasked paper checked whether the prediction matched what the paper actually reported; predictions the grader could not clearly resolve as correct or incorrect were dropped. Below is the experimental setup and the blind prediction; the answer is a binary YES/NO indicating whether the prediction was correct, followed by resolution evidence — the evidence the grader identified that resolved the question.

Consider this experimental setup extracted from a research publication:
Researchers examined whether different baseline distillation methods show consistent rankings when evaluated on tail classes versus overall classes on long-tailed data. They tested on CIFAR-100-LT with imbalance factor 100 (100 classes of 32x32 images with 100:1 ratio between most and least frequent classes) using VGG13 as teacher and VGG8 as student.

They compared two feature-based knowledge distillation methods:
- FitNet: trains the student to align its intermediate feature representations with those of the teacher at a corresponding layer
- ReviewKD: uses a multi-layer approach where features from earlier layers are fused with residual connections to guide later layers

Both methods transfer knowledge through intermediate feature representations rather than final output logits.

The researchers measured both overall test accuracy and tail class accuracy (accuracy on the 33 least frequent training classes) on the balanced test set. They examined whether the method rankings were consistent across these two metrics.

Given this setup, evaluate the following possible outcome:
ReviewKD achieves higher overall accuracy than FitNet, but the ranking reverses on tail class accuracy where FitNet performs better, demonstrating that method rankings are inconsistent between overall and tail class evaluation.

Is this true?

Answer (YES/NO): NO